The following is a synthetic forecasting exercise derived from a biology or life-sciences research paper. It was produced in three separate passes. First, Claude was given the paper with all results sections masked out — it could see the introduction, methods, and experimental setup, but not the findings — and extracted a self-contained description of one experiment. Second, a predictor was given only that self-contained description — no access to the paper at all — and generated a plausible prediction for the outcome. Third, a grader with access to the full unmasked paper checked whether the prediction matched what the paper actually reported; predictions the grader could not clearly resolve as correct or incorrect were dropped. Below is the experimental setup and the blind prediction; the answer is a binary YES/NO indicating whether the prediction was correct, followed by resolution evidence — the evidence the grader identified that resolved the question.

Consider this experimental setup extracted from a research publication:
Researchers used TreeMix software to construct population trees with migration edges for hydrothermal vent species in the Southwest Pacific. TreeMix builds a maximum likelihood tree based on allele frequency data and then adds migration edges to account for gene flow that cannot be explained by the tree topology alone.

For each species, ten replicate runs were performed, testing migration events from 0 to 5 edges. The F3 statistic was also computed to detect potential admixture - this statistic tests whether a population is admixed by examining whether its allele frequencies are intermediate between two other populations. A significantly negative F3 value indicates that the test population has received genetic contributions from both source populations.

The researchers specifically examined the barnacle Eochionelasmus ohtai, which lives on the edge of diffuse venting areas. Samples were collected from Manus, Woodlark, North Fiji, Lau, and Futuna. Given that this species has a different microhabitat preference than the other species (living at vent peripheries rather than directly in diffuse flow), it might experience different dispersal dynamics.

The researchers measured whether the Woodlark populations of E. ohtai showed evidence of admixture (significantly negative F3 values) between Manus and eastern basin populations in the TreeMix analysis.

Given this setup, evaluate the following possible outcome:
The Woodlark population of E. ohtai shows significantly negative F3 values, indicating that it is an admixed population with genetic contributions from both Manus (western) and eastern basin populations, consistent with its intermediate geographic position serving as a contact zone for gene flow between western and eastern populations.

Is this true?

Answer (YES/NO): NO